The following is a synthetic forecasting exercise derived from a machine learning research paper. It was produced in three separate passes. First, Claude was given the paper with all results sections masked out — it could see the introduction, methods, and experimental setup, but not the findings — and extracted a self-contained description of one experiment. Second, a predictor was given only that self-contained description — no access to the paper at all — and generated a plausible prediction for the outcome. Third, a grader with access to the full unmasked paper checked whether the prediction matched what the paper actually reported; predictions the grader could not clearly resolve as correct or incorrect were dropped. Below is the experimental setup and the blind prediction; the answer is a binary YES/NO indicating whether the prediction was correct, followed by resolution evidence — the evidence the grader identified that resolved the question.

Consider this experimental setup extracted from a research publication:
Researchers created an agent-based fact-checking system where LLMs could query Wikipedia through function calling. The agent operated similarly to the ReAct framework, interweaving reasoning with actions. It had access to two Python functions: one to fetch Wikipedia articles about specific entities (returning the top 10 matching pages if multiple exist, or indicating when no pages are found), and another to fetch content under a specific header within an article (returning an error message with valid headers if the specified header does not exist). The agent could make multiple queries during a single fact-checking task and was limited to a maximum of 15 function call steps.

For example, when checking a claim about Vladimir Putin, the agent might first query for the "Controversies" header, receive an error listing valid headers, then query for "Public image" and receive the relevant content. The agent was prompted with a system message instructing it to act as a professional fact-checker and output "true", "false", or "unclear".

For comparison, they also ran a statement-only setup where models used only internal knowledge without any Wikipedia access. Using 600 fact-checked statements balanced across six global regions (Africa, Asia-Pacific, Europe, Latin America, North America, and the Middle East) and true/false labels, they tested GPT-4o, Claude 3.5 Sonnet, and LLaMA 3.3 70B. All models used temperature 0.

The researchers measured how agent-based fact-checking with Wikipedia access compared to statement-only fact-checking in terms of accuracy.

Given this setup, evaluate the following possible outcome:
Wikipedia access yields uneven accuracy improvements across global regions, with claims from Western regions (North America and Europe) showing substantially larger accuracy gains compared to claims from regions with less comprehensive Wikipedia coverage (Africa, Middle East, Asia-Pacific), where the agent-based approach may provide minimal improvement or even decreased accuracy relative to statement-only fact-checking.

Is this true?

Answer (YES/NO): NO